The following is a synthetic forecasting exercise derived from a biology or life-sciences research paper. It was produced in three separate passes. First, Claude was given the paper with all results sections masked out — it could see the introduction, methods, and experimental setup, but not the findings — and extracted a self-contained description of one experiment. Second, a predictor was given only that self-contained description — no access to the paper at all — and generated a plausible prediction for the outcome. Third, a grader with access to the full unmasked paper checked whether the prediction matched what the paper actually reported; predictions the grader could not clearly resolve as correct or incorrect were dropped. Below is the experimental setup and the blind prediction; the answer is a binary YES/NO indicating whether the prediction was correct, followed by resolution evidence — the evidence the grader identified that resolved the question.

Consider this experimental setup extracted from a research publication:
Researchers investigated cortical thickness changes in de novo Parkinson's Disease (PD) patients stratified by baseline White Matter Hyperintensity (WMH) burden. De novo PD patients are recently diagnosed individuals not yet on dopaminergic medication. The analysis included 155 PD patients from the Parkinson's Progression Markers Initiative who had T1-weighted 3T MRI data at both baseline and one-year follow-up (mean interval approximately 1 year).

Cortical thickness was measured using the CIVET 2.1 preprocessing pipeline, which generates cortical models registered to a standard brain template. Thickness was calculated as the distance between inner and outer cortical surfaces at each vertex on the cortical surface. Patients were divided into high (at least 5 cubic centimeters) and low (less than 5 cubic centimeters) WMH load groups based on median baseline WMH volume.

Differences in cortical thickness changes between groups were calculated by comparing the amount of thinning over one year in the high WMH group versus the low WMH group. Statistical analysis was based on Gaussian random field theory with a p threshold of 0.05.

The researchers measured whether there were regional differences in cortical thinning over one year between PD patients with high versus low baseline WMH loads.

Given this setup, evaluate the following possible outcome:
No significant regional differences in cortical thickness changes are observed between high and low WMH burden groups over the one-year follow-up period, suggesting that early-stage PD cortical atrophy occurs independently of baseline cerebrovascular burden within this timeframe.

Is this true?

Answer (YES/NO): NO